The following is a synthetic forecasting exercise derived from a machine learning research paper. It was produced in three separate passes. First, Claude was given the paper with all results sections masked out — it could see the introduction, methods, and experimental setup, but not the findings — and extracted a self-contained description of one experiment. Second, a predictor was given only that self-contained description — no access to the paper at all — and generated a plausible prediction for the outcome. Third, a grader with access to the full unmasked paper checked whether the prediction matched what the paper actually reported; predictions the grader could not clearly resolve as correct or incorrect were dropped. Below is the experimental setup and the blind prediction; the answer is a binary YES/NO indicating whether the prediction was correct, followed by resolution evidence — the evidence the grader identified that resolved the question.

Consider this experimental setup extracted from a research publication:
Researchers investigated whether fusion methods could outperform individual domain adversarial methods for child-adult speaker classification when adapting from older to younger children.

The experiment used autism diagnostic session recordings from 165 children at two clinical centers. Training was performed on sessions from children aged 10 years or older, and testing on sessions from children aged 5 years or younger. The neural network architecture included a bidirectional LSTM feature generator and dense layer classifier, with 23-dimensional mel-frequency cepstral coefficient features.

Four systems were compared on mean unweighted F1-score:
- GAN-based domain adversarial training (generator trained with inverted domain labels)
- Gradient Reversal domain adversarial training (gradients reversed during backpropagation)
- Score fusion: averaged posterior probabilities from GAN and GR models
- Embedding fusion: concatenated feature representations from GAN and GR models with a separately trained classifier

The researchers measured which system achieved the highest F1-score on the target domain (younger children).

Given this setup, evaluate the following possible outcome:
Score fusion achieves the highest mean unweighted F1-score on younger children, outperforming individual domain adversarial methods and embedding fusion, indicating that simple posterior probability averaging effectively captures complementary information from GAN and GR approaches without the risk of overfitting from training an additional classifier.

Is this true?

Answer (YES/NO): YES